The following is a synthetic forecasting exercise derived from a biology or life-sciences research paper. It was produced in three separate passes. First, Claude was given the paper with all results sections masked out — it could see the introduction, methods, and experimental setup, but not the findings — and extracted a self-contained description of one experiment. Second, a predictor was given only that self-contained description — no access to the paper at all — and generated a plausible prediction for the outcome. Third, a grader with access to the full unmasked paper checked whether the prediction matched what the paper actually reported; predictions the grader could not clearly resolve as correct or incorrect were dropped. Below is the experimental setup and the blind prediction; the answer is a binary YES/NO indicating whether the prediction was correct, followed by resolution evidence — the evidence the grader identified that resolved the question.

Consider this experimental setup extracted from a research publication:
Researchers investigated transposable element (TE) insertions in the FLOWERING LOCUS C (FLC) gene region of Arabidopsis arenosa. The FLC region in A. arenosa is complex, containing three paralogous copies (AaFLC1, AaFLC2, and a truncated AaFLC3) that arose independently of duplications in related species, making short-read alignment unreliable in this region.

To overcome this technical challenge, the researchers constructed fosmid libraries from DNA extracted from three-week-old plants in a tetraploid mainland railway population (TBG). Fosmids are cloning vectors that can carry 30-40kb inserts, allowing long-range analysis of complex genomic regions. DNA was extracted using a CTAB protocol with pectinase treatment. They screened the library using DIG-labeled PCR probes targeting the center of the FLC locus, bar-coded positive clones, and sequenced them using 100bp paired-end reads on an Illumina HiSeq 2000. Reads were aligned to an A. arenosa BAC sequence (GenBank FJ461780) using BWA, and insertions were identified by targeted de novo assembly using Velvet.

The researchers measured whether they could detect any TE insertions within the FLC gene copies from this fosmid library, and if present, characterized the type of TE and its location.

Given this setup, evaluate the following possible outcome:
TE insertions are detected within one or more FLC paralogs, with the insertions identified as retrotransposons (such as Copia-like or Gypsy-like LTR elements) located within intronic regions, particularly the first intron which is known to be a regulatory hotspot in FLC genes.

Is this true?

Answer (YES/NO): NO